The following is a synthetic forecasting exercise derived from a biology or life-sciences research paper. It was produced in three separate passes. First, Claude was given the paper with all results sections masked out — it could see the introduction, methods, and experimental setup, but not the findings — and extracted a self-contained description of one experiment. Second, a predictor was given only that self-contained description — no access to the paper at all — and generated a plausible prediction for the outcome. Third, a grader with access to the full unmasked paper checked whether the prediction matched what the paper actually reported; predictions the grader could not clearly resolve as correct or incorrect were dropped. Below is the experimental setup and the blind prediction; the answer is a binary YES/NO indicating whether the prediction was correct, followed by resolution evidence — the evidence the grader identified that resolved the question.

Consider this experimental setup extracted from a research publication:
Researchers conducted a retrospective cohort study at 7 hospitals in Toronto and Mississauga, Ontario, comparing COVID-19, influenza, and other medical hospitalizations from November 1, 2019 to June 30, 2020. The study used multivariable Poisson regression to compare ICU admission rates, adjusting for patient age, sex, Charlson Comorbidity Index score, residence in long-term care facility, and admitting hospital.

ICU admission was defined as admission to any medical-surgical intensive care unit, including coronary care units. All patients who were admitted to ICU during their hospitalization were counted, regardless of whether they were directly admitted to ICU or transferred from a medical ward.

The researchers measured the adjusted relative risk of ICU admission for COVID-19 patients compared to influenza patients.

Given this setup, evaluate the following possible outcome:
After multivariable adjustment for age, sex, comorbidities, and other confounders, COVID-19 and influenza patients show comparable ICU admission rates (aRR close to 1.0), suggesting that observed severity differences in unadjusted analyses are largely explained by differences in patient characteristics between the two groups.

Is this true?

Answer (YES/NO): NO